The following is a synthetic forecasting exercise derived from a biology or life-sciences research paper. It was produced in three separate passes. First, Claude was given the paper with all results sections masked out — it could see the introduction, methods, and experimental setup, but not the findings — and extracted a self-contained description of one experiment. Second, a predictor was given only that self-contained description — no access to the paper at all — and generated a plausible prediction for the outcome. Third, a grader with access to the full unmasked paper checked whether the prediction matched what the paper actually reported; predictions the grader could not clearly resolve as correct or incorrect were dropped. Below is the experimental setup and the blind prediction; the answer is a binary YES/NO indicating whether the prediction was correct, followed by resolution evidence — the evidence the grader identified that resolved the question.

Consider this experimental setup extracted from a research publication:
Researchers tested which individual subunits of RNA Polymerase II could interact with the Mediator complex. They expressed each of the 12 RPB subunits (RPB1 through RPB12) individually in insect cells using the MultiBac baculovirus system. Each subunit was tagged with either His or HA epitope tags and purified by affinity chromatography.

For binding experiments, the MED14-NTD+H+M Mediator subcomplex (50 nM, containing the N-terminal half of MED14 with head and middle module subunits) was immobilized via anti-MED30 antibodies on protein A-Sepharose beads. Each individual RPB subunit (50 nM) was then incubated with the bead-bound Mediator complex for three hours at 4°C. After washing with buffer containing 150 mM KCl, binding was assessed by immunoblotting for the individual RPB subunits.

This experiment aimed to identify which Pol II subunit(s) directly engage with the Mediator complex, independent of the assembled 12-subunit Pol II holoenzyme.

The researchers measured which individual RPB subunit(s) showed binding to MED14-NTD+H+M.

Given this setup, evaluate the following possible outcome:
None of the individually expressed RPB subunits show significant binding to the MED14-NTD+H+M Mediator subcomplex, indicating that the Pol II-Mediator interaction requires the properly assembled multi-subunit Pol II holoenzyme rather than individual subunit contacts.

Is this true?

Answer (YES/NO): NO